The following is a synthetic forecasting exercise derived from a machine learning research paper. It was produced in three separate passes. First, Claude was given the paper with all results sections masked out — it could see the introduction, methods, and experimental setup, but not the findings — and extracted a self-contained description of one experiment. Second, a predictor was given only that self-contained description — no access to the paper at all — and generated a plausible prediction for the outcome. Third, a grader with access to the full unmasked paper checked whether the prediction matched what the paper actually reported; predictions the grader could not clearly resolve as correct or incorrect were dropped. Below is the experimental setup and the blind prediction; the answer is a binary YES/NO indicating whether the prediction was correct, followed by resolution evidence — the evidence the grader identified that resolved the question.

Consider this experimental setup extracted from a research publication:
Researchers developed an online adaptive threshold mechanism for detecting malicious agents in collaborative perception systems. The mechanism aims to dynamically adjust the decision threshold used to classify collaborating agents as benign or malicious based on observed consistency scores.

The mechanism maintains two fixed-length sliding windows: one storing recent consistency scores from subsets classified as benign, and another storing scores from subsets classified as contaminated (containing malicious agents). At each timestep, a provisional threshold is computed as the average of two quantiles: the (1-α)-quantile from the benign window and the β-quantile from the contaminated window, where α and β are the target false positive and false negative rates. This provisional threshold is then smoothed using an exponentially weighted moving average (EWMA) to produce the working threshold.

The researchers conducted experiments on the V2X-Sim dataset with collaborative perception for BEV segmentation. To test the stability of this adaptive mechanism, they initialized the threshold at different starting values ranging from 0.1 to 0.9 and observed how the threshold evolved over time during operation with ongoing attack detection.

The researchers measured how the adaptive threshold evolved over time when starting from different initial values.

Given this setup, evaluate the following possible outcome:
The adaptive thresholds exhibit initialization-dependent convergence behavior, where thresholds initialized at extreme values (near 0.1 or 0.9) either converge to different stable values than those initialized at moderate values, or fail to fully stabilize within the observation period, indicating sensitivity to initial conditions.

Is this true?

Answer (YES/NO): NO